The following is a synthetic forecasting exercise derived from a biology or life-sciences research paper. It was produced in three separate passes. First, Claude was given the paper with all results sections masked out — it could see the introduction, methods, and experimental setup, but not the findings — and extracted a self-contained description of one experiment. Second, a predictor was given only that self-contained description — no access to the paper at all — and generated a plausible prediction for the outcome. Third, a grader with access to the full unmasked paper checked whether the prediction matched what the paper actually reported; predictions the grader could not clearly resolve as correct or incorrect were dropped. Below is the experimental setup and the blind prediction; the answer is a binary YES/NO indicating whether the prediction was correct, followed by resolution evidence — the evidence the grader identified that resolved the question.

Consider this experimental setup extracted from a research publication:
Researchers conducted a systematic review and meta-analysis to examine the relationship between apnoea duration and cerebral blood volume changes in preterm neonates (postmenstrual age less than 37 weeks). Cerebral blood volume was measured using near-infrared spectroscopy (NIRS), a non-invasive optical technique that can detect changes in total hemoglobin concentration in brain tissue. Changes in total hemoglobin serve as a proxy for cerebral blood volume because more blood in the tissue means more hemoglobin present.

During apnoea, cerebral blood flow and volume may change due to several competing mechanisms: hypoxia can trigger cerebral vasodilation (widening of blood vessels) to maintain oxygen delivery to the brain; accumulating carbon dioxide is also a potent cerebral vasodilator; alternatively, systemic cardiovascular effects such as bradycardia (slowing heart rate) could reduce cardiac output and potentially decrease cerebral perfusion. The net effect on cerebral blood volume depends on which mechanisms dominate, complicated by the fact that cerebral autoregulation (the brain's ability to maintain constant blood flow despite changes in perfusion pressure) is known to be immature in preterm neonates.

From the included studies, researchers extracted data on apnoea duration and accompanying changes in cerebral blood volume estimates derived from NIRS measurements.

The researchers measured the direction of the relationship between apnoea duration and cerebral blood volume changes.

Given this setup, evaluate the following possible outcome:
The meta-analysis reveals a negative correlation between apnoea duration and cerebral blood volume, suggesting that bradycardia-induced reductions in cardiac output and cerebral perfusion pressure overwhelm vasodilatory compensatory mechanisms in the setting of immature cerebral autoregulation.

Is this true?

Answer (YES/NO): NO